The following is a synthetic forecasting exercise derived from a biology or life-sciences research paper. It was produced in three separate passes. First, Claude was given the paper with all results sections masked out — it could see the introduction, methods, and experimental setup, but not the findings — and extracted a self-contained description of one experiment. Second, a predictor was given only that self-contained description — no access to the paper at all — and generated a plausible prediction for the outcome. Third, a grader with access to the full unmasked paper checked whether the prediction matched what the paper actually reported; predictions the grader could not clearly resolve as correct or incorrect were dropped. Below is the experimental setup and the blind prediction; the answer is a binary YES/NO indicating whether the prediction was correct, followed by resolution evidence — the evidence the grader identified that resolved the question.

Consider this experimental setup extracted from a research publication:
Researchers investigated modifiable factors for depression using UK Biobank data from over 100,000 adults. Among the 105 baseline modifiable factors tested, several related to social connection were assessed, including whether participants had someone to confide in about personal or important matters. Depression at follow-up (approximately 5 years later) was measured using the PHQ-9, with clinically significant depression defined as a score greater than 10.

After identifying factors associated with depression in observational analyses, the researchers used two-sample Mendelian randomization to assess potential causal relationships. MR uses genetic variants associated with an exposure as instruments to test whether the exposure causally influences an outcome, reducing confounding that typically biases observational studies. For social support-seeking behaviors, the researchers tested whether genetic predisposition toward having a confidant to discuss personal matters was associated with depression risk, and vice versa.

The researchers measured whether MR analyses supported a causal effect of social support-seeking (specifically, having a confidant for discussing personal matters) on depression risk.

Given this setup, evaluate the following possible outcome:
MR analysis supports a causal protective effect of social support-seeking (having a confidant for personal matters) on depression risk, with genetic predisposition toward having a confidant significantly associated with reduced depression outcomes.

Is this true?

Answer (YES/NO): YES